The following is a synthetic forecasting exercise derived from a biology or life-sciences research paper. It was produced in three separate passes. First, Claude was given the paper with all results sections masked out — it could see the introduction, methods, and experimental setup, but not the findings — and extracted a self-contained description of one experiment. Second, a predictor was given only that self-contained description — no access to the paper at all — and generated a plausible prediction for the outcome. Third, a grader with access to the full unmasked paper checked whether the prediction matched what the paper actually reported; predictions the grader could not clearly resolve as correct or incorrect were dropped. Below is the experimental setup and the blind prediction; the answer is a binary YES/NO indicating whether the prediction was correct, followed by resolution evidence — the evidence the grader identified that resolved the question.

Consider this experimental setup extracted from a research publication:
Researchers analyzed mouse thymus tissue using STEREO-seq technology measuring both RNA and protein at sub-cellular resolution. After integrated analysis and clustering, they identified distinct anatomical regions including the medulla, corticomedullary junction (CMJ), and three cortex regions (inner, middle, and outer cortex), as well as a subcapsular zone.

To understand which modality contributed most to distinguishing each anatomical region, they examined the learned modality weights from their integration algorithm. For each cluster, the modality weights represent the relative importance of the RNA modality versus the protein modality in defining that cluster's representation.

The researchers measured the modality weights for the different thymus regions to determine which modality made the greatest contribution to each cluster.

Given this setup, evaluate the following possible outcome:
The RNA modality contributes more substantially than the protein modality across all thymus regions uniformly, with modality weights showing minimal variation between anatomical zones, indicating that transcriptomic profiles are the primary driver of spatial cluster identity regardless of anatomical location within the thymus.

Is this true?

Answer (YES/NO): NO